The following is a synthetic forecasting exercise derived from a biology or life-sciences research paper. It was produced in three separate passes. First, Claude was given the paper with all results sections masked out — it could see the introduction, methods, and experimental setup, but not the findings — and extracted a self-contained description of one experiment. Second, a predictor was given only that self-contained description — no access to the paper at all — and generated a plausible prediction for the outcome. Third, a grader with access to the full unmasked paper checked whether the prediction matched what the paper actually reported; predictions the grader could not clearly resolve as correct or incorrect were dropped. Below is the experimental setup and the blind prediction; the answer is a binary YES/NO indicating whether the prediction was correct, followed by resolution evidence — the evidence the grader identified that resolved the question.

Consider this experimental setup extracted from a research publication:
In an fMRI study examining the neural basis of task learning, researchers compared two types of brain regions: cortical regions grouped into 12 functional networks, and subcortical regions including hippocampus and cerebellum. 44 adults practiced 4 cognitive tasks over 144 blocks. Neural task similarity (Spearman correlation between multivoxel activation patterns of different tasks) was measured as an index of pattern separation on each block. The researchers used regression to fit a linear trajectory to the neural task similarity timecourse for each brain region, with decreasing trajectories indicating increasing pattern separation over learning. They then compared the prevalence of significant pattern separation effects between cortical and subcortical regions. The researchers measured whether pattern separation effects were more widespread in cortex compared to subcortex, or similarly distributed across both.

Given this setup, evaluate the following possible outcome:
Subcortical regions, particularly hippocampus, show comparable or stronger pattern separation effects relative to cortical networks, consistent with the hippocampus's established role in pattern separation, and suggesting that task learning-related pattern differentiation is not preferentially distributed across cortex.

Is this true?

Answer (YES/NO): NO